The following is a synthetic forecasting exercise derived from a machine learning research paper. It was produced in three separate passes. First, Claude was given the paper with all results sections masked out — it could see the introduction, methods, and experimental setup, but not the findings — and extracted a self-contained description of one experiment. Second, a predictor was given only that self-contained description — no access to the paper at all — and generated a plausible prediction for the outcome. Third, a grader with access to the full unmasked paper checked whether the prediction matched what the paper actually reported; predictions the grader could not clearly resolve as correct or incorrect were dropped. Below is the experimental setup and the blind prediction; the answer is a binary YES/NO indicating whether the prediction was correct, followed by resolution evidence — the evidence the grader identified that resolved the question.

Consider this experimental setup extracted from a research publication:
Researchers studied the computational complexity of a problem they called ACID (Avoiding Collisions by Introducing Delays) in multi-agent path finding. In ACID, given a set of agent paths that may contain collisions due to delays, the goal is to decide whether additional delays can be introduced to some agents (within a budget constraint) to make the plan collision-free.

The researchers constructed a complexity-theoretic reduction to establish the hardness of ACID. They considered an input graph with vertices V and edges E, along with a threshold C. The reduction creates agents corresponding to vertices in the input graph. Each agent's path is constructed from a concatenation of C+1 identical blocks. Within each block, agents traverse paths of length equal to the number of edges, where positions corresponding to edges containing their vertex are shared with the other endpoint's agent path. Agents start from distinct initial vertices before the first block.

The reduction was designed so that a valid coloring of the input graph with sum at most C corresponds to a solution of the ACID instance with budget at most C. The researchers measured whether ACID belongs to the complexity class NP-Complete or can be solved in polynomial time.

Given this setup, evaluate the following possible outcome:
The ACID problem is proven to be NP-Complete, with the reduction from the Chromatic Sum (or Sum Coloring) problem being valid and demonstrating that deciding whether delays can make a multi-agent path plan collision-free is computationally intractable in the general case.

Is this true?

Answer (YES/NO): YES